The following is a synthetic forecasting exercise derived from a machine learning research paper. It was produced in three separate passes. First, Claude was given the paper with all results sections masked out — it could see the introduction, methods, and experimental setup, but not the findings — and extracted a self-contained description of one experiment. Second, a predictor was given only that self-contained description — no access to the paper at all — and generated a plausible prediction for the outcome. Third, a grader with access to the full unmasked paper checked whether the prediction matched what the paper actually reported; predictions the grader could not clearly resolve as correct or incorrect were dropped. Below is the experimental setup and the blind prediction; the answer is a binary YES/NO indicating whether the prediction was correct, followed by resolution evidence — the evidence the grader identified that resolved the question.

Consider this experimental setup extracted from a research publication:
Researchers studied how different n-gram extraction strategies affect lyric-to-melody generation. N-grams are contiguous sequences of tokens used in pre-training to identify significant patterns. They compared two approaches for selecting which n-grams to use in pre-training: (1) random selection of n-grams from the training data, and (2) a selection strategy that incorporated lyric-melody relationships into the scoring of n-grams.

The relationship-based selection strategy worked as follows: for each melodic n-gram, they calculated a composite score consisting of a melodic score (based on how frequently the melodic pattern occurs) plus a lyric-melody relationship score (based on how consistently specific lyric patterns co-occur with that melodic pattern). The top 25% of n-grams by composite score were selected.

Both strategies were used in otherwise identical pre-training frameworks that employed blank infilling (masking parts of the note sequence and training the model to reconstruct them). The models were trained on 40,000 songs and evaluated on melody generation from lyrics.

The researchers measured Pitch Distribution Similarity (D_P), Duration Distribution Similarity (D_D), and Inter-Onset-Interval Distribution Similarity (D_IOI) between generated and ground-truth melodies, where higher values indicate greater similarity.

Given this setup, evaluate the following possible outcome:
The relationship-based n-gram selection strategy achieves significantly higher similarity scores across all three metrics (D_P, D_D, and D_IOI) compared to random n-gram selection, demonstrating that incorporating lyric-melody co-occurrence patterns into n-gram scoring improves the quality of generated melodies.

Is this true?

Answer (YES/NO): YES